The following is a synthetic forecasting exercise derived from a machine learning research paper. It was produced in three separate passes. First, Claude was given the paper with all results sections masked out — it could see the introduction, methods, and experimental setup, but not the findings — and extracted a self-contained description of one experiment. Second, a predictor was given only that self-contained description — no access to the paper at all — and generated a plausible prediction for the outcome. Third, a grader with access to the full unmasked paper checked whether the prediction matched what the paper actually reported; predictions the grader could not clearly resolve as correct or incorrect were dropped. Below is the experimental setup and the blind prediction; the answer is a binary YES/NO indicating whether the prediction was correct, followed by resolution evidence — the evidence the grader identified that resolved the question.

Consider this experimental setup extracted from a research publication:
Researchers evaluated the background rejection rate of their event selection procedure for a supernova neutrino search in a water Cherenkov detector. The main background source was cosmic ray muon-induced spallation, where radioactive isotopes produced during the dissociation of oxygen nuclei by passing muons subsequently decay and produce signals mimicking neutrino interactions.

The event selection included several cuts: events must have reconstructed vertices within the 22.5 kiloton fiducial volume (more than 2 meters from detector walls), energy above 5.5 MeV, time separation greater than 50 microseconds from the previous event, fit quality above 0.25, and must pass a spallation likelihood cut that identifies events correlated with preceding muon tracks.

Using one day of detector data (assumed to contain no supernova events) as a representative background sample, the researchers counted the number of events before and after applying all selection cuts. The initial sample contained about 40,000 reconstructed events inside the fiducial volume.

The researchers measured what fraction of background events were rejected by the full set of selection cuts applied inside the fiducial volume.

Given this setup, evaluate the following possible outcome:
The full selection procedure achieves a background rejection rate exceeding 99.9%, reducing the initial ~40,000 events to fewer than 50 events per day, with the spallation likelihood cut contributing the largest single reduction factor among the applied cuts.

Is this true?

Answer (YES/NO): NO